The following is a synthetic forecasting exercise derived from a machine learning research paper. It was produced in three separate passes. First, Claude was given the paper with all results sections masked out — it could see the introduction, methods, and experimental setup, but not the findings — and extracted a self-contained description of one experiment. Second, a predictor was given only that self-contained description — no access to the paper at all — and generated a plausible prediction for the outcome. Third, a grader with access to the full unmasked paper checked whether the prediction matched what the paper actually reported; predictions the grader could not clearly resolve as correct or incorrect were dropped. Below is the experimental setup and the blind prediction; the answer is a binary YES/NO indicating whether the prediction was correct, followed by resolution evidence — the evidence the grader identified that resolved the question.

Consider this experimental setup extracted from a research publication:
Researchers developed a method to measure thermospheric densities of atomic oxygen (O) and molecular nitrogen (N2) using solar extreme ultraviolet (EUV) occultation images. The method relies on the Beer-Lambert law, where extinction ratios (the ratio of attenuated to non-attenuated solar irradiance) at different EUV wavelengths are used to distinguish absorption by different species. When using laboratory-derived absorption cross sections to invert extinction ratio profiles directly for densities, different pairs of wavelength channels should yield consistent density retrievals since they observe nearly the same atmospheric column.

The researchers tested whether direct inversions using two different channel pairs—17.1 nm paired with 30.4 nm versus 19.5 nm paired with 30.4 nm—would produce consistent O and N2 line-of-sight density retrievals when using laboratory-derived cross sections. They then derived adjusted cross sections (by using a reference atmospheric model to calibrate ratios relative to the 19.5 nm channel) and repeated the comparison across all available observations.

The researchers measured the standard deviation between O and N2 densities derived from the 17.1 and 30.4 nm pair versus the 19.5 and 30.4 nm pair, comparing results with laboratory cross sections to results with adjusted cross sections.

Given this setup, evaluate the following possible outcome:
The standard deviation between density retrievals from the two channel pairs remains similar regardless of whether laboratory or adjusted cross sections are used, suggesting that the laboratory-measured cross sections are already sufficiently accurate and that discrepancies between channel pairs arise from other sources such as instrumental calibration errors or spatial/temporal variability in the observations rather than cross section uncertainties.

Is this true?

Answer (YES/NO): NO